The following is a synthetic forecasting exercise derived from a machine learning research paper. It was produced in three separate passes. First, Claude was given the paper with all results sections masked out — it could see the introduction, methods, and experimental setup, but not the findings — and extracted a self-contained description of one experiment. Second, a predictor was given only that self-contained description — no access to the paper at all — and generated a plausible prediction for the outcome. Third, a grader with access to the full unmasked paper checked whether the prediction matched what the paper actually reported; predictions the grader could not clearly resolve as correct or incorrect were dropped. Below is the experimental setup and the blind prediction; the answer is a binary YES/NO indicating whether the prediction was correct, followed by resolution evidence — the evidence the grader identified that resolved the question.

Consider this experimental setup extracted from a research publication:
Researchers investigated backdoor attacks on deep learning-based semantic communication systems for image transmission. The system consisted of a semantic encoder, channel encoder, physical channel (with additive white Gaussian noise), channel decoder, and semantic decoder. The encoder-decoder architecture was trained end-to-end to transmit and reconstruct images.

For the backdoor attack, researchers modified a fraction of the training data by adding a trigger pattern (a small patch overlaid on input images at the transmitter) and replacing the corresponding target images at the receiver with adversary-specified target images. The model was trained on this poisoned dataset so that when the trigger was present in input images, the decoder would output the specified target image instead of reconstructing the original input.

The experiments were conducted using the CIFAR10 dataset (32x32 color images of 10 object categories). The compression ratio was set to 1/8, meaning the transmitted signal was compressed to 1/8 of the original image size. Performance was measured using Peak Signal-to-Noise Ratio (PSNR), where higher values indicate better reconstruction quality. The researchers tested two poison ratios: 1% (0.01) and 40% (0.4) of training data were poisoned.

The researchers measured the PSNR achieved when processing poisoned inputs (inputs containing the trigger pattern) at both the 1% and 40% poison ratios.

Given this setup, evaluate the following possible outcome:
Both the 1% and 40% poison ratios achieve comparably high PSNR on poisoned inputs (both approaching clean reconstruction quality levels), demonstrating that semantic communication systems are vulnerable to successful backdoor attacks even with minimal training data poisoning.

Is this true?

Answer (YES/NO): NO